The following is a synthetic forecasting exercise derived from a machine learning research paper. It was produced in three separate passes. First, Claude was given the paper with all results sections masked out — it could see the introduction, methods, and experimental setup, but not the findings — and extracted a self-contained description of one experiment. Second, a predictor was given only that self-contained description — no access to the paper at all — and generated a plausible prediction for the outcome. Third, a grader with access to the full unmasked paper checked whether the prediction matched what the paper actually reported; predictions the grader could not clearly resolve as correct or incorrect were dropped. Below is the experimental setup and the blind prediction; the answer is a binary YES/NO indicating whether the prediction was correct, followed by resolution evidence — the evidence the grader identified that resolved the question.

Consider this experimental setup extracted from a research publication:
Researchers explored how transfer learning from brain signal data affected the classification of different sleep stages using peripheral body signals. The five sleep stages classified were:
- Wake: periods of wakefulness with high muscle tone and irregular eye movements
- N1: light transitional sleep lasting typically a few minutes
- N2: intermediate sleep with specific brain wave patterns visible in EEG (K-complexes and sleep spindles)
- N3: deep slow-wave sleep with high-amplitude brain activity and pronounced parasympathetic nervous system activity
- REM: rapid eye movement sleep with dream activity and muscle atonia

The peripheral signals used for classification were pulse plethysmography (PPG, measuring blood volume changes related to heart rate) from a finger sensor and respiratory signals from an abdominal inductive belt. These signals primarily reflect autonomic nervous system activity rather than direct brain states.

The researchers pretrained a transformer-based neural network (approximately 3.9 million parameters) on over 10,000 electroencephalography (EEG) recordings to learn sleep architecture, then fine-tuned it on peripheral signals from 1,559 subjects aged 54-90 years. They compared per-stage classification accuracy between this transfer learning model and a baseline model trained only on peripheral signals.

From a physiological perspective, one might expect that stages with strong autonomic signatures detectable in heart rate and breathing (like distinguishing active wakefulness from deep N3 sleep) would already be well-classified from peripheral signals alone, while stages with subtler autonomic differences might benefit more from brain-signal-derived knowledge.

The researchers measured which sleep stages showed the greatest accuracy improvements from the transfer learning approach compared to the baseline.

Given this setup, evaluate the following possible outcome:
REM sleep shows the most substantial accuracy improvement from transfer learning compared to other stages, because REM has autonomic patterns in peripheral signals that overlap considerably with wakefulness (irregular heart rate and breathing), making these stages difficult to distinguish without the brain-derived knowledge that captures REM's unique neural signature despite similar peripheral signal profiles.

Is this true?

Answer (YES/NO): NO